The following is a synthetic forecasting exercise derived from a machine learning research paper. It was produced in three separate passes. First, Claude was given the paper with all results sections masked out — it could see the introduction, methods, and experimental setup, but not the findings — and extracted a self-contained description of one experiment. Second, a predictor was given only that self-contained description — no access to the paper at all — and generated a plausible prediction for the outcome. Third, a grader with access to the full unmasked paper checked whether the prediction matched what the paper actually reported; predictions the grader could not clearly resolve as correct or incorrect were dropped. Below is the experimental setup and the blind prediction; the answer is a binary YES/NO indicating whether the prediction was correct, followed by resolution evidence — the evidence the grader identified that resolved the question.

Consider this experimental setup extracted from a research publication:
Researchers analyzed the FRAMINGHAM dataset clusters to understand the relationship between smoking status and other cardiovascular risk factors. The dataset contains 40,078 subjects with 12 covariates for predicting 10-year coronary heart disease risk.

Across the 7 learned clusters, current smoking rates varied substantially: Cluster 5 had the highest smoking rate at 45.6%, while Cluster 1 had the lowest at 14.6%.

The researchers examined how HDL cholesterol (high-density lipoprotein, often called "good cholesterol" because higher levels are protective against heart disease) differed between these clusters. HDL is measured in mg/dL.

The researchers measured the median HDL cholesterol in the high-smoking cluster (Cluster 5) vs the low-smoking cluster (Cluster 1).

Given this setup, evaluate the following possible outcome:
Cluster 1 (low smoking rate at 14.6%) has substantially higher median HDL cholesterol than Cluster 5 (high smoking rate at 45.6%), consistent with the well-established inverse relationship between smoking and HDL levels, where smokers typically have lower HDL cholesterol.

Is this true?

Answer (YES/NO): YES